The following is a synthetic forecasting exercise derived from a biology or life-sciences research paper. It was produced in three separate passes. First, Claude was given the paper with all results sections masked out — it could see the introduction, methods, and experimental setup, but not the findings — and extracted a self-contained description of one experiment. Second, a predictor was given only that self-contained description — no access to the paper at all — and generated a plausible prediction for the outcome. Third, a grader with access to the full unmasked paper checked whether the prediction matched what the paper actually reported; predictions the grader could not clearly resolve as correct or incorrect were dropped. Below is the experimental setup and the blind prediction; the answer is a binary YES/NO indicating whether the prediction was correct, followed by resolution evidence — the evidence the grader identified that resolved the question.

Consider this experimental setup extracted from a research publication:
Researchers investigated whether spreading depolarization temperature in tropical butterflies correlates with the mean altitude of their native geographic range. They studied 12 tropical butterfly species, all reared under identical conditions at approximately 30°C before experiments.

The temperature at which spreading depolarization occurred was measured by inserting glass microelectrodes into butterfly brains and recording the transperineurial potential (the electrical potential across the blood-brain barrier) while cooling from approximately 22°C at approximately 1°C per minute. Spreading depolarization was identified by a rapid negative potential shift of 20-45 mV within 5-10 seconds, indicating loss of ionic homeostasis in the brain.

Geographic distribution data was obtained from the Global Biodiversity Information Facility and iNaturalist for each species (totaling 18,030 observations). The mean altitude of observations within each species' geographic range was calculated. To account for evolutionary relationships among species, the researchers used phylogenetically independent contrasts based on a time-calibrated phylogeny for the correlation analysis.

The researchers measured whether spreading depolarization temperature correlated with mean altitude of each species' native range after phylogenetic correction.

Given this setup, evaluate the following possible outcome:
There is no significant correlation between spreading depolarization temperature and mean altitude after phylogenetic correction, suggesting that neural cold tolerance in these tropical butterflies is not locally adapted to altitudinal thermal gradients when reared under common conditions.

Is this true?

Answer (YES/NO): YES